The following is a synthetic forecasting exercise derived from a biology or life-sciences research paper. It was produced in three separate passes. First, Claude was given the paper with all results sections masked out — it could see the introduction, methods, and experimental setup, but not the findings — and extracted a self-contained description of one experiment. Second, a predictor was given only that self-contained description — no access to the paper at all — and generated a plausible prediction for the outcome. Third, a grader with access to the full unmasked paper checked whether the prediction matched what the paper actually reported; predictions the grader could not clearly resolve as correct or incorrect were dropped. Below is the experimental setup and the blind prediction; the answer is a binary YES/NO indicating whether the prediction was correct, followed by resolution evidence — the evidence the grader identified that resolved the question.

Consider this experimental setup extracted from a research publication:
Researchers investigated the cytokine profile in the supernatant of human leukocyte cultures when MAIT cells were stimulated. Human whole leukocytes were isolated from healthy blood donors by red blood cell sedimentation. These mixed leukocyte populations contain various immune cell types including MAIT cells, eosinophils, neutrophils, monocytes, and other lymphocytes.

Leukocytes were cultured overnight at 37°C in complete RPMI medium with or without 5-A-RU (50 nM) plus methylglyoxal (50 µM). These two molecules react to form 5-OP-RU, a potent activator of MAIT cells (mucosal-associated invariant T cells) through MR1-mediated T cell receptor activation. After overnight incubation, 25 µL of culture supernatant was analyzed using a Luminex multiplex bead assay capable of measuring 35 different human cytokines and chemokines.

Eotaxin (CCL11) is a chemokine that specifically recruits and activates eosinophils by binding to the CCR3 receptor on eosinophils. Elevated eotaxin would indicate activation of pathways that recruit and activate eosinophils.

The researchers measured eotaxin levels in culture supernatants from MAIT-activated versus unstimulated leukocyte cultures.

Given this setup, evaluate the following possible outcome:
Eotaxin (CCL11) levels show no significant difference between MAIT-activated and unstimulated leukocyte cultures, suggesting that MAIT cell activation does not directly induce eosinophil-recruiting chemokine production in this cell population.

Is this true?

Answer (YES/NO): NO